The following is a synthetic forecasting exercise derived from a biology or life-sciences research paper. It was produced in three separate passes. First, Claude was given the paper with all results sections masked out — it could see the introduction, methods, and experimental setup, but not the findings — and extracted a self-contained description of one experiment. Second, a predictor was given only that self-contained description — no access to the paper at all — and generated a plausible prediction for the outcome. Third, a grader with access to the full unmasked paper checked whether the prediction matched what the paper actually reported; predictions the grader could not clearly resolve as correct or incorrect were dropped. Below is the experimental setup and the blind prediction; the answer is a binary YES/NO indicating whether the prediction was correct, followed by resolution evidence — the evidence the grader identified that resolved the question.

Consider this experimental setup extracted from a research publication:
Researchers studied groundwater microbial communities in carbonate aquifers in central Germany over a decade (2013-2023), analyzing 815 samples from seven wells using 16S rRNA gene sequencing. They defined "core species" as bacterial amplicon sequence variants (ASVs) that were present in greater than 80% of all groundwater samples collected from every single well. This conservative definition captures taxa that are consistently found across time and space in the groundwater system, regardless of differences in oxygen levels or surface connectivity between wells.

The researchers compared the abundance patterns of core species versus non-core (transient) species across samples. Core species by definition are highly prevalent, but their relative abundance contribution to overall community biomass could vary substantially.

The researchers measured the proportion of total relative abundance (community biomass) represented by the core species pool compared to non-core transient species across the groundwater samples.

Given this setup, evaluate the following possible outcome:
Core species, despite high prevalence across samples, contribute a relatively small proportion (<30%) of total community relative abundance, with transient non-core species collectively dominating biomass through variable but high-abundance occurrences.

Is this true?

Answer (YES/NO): NO